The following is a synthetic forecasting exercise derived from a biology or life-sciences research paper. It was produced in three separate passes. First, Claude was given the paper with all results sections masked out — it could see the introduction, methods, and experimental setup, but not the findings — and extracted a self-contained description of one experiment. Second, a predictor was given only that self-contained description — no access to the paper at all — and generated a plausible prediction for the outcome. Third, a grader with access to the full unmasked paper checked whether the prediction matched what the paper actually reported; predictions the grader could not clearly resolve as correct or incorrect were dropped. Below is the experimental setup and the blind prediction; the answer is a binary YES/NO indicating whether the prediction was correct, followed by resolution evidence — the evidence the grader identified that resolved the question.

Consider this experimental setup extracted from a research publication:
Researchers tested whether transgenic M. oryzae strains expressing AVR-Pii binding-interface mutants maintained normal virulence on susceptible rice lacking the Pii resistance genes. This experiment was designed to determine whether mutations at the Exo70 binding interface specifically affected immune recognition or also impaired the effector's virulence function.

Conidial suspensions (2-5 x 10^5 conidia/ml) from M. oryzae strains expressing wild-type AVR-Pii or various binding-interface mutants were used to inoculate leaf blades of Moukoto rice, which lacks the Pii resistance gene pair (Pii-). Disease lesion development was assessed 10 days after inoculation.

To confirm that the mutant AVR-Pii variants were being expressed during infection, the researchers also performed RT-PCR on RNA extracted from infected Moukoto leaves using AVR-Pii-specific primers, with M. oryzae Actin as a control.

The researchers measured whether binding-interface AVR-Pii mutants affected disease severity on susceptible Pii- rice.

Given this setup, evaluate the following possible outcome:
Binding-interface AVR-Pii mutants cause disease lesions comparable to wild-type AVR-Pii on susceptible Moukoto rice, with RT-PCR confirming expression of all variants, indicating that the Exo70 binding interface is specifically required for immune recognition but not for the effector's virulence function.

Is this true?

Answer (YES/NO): YES